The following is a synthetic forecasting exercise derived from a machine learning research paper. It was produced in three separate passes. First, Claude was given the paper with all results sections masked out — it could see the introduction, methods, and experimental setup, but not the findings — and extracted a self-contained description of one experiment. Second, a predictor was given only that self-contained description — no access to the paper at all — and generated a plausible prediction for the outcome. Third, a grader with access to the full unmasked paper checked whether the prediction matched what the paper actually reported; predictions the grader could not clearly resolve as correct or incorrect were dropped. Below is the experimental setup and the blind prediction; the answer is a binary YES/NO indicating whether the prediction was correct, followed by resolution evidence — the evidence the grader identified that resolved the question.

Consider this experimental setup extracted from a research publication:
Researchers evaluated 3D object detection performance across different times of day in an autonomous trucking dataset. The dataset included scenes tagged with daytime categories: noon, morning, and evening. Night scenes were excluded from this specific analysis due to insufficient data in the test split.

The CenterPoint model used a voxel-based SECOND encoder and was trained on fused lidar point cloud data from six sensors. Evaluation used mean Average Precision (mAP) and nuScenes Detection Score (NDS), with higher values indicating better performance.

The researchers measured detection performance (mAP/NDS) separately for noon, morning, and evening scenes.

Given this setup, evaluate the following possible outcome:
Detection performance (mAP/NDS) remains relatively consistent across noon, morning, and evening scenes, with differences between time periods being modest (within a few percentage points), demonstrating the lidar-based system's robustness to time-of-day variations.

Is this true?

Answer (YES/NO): NO